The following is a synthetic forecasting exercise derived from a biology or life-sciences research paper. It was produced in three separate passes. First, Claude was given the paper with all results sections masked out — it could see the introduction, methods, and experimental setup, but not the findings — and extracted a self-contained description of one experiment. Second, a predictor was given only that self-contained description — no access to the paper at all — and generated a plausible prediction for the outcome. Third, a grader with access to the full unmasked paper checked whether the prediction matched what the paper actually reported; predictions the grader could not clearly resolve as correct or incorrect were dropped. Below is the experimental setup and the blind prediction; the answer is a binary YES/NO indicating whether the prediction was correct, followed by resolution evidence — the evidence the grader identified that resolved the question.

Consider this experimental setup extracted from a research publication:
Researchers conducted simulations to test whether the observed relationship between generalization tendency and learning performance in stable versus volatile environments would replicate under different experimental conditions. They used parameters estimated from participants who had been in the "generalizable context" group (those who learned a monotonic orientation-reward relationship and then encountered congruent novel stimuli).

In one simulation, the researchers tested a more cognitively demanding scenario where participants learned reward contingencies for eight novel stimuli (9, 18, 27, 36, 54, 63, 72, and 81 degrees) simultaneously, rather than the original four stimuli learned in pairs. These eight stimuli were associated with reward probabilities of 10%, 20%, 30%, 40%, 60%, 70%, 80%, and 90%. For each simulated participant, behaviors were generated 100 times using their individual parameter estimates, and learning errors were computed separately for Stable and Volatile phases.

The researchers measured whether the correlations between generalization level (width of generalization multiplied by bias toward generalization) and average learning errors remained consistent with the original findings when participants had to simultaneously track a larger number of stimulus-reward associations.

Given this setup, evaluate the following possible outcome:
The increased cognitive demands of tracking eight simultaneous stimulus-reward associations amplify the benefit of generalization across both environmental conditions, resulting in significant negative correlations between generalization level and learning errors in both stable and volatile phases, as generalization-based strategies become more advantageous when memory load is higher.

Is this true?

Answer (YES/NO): NO